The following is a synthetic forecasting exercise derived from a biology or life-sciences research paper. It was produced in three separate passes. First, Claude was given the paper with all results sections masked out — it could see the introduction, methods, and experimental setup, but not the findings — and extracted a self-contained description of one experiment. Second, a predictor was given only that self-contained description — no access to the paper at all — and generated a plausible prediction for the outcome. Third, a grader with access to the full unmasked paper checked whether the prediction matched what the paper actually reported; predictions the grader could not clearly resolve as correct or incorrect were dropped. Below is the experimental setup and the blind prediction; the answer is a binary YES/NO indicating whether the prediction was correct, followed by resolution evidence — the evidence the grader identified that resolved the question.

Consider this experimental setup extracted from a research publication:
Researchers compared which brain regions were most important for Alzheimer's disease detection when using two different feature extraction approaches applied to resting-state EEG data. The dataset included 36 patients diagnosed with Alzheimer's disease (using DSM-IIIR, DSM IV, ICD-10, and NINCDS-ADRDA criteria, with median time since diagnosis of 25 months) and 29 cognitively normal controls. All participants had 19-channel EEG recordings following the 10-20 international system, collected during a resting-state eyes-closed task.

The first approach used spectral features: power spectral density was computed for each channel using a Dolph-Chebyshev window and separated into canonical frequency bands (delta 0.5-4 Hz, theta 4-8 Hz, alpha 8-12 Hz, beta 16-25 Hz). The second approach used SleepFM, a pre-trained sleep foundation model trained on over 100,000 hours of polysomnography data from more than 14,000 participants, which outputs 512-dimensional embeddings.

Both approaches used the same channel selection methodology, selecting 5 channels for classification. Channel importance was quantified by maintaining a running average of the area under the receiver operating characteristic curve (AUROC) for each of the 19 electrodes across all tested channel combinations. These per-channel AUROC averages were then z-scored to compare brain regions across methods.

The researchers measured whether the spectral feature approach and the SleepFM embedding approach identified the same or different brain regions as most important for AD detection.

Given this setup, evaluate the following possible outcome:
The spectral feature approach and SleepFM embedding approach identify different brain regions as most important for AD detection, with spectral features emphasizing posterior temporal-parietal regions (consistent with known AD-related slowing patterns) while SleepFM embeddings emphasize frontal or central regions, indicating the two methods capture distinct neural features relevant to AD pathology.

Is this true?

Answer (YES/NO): NO